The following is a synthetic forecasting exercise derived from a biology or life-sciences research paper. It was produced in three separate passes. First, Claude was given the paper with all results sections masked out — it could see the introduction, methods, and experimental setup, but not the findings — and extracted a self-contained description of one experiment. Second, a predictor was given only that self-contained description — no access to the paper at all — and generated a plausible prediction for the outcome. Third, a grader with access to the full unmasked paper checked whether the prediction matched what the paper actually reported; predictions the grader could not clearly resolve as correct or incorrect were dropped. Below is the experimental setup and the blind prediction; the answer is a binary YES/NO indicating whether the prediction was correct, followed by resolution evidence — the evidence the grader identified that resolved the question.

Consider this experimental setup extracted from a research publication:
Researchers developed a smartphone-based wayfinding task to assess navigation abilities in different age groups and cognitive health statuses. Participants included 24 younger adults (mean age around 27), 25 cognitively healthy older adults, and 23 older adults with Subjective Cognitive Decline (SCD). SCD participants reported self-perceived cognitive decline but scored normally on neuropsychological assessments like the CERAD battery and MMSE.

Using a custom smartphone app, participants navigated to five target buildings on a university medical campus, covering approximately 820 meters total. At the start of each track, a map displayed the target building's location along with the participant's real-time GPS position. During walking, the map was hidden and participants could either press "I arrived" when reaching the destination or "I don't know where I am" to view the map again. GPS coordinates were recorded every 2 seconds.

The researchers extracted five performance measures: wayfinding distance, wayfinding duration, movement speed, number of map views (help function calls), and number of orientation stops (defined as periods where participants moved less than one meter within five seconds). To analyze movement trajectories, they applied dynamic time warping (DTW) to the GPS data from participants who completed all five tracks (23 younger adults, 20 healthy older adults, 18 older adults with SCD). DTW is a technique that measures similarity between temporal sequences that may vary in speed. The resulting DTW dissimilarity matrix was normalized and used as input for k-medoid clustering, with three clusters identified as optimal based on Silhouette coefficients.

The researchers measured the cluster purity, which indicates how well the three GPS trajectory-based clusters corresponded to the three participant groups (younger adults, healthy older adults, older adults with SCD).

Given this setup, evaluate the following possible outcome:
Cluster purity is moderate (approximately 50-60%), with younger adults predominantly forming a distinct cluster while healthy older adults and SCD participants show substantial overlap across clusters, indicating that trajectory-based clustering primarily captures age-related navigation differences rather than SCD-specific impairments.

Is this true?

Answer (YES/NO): NO